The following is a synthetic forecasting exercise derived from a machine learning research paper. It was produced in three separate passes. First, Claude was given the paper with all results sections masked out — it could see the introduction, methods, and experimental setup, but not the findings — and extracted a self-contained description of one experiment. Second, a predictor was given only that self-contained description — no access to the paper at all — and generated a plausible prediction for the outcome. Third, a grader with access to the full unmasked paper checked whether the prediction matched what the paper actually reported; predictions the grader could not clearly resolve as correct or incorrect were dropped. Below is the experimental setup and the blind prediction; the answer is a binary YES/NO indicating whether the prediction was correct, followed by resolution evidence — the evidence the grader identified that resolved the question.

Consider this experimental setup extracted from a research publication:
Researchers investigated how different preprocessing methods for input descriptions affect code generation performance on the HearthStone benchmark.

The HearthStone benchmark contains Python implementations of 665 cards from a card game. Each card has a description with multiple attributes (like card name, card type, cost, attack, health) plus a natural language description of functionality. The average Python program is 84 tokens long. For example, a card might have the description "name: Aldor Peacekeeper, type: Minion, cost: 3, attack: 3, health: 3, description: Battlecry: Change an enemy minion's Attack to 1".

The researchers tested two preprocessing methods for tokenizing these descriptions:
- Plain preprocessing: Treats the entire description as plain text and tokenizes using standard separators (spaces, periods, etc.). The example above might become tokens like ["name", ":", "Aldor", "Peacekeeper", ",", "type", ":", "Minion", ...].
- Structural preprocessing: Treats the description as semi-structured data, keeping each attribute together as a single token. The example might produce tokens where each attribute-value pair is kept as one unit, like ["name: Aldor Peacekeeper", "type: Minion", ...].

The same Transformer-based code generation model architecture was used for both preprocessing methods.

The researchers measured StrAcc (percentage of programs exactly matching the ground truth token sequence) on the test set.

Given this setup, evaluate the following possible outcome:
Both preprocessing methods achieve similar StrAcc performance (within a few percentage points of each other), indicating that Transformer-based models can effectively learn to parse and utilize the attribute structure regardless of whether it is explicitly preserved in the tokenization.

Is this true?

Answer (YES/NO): NO